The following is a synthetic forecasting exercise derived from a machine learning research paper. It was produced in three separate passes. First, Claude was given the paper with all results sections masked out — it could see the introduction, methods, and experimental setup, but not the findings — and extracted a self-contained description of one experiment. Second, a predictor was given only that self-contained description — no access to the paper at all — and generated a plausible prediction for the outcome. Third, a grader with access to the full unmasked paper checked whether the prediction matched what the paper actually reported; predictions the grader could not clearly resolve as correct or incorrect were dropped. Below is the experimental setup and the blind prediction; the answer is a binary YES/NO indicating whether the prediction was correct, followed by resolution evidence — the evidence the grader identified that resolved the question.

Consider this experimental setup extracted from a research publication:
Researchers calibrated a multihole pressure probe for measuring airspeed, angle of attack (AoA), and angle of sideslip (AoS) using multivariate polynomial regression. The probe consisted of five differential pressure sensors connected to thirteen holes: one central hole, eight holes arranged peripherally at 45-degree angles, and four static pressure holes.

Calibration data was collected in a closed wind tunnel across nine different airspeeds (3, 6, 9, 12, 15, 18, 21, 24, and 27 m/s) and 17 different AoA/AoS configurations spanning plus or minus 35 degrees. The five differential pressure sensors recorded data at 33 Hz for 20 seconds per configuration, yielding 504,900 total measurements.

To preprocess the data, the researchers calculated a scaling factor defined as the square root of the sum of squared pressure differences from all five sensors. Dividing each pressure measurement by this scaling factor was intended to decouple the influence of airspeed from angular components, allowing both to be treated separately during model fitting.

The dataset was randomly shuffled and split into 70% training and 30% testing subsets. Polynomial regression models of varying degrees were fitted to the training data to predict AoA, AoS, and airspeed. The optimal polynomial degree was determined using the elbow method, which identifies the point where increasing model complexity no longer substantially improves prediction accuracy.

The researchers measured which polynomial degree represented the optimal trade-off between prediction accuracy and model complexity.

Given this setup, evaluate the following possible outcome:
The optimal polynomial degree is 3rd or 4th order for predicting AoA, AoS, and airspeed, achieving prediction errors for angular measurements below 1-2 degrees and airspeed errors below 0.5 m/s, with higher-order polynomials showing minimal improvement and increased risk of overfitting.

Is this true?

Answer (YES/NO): YES